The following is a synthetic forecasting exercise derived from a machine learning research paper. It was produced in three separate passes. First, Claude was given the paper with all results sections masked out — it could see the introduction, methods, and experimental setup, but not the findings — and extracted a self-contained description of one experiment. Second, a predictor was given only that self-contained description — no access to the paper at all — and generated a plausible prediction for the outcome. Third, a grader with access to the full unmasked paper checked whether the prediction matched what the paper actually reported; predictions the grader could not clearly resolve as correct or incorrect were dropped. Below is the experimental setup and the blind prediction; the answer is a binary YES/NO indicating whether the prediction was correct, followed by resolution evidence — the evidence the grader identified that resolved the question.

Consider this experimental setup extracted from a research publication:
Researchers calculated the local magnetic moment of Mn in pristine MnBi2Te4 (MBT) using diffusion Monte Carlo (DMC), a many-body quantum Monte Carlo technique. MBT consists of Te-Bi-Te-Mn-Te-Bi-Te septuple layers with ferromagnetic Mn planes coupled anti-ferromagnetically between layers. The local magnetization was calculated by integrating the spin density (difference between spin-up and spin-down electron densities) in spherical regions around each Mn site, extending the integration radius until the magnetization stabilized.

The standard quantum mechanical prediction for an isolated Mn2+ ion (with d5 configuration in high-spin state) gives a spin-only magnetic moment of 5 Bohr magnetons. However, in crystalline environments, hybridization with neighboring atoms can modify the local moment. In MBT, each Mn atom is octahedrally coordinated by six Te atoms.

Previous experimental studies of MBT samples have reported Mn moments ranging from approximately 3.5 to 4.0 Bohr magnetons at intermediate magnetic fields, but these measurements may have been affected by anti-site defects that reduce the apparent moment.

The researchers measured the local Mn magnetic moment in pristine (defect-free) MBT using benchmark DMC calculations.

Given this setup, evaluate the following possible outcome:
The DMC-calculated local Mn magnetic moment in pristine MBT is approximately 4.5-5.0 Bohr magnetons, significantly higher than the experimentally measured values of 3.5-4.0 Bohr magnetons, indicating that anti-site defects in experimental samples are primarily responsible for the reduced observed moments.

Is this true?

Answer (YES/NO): YES